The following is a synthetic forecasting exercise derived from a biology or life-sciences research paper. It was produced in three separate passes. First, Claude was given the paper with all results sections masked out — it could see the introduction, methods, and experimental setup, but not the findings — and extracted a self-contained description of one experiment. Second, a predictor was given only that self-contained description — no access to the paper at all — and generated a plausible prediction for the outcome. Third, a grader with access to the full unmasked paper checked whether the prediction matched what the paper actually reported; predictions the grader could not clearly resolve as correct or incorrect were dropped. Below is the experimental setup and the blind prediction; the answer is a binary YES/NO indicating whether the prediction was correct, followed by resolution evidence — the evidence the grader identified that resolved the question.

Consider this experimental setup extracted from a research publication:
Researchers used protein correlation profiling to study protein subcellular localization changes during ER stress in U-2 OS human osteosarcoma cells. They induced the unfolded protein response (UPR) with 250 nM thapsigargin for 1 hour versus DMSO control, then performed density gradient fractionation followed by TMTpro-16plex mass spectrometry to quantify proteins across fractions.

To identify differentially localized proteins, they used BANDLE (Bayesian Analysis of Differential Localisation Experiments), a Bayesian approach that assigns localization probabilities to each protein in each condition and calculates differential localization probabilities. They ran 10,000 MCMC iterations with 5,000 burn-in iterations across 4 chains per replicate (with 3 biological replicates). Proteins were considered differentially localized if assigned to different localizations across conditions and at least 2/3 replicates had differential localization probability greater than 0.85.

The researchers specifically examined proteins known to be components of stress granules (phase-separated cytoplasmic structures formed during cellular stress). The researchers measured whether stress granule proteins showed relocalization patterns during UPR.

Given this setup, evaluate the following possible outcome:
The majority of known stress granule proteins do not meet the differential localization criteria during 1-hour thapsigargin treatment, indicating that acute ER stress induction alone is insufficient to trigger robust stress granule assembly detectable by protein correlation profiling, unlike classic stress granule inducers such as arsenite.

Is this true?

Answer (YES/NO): NO